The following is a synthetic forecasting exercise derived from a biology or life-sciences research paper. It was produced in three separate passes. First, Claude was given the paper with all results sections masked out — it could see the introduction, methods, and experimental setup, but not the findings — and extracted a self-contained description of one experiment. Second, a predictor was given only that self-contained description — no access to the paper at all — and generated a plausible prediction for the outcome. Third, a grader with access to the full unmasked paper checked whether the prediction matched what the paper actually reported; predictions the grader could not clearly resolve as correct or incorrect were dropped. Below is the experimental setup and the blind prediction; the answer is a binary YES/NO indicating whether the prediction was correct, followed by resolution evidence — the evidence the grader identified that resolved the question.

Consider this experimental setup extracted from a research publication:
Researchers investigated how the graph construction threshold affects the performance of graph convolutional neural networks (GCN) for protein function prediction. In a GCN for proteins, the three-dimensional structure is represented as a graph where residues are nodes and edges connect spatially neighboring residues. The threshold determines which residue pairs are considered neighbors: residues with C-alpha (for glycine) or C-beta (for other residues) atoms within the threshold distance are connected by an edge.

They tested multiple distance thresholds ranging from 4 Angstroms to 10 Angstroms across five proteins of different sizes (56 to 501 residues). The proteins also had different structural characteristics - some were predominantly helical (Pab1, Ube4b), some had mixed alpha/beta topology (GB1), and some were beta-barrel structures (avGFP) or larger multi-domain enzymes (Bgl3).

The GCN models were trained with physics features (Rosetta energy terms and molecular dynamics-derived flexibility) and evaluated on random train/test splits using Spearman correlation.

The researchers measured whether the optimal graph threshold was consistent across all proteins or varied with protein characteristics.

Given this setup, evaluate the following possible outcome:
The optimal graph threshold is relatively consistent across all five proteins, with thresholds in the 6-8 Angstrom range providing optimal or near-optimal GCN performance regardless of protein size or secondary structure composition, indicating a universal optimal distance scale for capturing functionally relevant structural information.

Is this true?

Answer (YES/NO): YES